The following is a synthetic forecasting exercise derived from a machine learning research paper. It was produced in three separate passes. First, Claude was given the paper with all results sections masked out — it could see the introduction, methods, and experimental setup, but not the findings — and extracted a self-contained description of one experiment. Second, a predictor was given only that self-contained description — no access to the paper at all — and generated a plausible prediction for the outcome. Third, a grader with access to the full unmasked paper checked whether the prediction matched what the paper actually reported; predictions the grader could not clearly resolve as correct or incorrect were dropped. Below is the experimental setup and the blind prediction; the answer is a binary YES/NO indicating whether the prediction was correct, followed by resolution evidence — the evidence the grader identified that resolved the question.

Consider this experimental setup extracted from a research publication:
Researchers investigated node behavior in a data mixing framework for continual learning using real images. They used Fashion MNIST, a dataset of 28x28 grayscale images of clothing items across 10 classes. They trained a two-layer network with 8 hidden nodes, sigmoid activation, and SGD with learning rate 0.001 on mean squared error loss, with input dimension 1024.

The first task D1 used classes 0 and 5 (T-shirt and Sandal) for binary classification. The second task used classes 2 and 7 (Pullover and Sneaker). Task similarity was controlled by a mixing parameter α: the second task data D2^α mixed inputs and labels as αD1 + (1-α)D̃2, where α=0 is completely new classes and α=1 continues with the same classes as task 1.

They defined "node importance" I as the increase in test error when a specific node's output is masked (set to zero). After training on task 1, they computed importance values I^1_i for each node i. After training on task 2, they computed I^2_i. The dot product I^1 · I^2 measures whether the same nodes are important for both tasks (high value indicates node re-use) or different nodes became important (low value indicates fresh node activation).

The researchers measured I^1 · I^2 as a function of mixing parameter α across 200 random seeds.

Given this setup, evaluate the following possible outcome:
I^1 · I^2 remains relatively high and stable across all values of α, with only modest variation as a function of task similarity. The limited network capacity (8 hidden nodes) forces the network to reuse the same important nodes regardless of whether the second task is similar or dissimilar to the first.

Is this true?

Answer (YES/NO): NO